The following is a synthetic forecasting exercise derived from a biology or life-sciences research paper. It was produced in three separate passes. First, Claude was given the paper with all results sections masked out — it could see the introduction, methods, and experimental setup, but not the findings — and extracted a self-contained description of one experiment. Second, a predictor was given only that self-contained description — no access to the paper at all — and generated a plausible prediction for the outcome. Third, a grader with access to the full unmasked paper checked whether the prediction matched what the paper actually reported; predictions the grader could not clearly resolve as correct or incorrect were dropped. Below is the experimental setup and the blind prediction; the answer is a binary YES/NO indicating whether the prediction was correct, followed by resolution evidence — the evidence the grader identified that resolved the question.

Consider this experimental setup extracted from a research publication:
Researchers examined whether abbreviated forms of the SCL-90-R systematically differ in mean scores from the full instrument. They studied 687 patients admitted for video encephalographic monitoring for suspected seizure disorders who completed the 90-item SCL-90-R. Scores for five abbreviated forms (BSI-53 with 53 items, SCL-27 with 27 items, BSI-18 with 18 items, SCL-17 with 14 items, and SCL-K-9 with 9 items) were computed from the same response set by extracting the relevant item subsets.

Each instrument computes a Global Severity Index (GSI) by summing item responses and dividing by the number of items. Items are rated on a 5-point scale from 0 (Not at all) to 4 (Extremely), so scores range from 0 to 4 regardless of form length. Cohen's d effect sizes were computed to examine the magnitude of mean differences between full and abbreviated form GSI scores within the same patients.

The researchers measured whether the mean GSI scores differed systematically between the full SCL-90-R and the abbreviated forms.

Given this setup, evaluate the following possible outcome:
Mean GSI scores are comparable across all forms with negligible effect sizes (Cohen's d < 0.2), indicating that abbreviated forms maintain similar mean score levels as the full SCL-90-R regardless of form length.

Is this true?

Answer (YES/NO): NO